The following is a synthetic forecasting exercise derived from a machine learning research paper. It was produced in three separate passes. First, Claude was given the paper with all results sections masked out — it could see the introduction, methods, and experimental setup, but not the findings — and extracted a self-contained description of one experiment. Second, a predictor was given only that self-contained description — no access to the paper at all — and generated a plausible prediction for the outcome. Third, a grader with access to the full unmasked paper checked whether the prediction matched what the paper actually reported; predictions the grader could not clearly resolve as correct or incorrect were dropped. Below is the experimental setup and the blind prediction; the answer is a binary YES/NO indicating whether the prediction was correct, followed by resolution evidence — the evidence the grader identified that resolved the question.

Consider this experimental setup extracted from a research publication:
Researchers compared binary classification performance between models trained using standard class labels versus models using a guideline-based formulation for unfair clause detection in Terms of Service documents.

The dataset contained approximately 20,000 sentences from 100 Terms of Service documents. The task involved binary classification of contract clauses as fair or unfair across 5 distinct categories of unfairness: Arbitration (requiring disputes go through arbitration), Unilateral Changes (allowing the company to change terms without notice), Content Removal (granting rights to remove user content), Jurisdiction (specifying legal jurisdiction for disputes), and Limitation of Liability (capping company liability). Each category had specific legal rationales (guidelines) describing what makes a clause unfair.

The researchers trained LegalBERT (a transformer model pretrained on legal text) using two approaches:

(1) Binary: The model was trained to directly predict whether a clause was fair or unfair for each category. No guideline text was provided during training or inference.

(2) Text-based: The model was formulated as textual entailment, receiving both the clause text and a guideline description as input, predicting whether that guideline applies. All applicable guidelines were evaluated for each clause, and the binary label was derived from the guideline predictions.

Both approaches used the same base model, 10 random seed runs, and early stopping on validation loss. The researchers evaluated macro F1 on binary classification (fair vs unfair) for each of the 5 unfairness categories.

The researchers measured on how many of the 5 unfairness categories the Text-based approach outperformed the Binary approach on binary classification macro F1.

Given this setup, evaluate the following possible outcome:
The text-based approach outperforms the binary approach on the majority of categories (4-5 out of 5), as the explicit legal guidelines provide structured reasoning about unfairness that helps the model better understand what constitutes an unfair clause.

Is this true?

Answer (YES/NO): NO